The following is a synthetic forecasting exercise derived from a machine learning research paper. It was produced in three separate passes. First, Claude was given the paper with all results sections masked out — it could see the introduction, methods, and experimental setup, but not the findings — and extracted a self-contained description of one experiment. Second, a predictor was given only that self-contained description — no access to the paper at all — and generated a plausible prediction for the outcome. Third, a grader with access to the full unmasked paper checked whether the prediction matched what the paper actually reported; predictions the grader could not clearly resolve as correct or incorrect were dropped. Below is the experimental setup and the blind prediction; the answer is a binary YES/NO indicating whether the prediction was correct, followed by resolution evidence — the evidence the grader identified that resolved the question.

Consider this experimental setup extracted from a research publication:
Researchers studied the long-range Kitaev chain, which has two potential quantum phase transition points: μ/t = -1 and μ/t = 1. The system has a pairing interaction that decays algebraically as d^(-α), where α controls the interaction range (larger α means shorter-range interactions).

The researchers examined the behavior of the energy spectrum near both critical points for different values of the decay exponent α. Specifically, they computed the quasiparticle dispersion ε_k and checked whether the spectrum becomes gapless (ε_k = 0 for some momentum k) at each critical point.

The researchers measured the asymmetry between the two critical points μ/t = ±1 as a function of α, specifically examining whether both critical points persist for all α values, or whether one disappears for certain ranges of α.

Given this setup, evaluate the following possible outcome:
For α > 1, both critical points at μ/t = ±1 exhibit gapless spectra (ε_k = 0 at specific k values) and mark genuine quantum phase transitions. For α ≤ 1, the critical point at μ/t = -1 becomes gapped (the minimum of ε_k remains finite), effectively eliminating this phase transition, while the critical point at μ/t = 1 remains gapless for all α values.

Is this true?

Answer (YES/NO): YES